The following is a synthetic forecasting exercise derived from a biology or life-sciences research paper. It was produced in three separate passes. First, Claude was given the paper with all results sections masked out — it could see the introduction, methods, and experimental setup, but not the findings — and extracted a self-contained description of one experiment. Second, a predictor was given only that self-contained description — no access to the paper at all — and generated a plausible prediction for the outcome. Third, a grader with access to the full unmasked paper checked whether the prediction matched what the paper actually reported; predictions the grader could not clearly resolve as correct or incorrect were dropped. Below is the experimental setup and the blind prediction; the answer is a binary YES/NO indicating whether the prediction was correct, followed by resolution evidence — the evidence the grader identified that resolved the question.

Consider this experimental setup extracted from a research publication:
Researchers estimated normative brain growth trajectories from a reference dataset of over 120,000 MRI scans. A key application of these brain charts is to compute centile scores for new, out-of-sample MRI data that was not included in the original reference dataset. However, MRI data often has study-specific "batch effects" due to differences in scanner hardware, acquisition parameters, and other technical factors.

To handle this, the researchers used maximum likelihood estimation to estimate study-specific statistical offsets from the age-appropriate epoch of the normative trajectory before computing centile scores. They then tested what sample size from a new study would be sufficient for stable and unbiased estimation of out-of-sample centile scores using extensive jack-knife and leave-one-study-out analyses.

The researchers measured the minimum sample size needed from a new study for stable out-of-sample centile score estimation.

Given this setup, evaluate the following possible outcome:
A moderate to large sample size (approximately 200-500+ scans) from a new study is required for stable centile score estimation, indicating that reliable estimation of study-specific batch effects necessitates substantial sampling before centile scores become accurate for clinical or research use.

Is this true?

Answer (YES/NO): NO